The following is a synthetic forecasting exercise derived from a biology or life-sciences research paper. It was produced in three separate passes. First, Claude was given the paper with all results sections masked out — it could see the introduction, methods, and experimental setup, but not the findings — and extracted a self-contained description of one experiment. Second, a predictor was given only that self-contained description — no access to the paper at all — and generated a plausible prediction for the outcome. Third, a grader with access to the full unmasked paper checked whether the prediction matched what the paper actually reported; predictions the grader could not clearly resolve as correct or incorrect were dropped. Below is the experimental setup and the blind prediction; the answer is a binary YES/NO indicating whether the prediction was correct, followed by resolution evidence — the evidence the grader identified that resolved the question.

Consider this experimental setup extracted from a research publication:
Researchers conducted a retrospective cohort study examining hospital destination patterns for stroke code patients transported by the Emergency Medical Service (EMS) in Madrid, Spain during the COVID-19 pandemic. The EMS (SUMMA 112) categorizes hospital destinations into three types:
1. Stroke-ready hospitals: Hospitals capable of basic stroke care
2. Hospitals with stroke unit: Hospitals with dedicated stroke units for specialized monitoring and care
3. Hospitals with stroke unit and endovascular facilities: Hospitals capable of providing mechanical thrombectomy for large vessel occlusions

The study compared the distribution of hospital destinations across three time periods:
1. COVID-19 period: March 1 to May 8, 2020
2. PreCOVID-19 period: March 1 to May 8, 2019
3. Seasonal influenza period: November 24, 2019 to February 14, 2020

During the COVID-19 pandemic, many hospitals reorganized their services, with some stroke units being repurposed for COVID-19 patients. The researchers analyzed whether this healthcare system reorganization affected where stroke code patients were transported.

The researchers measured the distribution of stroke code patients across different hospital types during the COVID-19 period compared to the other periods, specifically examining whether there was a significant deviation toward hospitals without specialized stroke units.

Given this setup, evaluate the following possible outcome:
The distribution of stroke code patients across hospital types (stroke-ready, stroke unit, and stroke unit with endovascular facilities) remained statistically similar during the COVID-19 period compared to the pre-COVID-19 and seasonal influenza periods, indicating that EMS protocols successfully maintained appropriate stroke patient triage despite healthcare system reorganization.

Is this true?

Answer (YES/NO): YES